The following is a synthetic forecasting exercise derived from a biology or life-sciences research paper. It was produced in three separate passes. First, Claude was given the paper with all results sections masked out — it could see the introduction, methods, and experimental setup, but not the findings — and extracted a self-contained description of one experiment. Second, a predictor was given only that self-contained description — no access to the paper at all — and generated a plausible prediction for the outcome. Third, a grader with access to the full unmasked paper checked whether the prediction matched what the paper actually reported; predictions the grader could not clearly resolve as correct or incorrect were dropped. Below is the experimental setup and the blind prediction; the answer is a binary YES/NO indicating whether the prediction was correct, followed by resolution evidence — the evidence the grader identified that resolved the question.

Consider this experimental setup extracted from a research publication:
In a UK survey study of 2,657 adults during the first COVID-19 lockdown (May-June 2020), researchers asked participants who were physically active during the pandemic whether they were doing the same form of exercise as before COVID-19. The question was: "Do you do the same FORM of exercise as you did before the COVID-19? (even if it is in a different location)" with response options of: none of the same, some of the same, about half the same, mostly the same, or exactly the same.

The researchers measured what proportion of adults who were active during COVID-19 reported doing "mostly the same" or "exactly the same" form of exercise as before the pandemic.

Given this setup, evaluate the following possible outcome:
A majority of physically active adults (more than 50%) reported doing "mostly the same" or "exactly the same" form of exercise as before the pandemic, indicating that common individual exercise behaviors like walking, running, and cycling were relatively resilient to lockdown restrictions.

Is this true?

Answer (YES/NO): NO